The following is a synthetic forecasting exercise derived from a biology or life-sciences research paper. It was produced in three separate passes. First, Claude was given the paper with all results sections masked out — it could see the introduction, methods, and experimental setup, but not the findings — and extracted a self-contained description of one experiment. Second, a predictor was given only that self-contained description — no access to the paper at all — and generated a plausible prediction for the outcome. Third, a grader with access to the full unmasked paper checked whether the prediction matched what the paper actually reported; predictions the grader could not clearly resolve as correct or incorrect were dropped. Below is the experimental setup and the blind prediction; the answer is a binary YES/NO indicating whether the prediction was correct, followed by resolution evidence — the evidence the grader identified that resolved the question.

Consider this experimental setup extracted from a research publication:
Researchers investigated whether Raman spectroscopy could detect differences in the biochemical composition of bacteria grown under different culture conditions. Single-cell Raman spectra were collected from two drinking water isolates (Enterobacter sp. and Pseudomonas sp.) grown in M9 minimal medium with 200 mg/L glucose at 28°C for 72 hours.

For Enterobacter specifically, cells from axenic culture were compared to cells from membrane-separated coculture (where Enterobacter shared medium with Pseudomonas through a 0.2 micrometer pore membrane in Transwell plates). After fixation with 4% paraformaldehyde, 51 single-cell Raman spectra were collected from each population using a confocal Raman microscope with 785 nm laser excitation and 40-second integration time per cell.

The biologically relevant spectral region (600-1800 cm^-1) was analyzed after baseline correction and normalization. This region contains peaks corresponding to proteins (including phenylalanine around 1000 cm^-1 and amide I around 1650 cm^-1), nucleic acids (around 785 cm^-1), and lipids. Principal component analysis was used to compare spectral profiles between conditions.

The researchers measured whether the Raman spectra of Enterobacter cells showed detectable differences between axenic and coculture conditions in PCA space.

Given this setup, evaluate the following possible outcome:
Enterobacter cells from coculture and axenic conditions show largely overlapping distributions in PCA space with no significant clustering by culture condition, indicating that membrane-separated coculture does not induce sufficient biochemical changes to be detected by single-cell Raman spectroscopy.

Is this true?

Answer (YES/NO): NO